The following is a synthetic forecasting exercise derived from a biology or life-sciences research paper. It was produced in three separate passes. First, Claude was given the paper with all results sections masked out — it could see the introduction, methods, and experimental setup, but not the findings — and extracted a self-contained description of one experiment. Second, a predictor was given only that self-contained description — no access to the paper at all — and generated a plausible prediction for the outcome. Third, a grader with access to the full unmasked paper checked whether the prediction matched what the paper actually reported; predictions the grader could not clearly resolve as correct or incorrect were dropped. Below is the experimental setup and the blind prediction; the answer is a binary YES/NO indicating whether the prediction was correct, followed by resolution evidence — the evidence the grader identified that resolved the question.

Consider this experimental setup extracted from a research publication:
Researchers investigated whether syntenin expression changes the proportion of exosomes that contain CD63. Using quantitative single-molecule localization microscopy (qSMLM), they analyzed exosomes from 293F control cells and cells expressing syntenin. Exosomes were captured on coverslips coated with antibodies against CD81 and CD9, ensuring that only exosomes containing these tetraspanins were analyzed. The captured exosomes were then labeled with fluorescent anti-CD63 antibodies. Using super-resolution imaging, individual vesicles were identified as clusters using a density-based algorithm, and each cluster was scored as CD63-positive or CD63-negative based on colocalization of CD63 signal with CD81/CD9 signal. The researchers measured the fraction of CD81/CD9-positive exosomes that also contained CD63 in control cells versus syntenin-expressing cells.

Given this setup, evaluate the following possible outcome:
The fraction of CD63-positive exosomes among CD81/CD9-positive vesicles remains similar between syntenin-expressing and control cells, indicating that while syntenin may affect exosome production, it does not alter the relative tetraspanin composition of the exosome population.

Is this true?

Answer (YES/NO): NO